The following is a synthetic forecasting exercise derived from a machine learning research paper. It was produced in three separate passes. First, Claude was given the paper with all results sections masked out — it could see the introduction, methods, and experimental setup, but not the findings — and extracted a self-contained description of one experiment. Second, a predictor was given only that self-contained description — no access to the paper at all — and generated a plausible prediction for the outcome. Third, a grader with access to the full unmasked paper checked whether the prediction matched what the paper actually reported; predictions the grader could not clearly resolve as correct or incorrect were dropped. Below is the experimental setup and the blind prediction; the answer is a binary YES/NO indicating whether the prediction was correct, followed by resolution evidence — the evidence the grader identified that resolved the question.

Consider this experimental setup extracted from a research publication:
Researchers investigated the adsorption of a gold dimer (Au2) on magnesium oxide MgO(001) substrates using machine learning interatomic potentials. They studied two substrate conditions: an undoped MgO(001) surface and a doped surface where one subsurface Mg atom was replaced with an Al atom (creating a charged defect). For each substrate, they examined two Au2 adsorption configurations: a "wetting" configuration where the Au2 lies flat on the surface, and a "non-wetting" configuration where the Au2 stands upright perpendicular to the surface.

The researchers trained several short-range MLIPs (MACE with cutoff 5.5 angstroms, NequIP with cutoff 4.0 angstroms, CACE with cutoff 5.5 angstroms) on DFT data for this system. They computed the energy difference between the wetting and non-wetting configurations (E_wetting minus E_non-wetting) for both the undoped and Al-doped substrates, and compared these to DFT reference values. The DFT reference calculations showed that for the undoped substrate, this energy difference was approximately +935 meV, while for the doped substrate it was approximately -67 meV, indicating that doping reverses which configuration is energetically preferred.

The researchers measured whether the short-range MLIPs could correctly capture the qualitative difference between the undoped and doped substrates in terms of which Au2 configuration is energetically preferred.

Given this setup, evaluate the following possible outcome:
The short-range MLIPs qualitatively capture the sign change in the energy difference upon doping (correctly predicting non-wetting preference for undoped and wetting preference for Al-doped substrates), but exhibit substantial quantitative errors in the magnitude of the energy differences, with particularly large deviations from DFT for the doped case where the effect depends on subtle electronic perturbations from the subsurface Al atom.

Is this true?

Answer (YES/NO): NO